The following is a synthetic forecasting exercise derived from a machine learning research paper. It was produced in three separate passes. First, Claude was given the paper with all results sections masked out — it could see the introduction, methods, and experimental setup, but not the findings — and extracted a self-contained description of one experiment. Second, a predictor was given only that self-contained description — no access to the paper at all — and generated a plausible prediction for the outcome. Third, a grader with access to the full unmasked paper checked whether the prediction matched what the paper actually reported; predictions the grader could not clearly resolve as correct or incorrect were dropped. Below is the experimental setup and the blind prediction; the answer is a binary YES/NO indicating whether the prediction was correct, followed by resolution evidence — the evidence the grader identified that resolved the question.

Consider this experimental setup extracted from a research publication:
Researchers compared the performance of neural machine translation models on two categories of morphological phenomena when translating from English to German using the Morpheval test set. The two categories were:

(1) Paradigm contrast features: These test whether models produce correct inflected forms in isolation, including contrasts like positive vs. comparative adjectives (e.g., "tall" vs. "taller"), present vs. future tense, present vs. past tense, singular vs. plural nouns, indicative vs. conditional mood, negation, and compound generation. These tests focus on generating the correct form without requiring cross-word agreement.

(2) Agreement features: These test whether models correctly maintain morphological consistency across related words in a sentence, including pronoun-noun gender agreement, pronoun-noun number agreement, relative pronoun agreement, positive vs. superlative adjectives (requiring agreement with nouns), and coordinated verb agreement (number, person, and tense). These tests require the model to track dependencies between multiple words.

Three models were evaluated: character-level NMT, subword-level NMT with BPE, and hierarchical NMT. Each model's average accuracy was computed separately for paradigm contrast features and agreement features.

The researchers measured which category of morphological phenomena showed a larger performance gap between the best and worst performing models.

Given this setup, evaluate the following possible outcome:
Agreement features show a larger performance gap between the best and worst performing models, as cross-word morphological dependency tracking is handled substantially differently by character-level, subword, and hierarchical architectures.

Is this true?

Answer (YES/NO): YES